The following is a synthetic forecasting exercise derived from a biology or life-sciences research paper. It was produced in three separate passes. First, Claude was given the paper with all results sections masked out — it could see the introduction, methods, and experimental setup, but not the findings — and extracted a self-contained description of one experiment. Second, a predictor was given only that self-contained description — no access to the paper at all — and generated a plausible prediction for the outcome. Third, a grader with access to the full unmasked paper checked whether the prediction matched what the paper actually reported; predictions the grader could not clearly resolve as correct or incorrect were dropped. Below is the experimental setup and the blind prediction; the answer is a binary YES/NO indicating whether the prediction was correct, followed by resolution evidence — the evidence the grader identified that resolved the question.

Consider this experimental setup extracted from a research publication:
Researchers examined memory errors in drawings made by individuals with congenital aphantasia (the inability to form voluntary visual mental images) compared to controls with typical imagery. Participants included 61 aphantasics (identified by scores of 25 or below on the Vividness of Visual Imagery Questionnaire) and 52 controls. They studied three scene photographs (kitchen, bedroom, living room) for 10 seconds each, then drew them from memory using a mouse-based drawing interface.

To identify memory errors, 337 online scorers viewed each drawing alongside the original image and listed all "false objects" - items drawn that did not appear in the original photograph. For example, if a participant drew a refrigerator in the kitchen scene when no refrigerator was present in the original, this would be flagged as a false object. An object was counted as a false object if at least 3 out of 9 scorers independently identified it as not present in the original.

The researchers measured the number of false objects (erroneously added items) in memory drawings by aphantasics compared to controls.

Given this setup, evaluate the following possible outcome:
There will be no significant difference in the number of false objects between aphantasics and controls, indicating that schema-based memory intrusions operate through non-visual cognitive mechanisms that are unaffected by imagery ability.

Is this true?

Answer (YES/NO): NO